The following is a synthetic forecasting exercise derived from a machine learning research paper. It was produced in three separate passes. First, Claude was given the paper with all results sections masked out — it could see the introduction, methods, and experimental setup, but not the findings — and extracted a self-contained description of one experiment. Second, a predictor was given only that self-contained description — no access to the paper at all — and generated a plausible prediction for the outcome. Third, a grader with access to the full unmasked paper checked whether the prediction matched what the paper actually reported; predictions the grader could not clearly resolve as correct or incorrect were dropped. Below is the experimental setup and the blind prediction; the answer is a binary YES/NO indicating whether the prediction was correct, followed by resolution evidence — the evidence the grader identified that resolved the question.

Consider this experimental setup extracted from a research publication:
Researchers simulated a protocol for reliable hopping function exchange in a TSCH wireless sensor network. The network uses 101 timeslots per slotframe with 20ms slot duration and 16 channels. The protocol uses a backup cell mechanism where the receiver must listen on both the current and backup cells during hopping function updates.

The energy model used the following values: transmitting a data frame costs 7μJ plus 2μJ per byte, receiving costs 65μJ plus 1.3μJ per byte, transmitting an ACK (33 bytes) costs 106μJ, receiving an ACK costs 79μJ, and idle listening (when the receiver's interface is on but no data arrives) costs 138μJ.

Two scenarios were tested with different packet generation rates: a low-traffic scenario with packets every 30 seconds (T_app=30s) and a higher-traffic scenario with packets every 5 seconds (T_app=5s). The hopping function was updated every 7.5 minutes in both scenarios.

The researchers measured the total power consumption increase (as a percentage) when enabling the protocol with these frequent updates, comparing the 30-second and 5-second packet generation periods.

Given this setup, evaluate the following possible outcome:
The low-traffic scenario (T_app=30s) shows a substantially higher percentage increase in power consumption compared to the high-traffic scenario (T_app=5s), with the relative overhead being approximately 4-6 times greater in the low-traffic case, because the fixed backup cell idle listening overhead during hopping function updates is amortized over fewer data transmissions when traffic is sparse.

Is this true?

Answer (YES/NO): NO